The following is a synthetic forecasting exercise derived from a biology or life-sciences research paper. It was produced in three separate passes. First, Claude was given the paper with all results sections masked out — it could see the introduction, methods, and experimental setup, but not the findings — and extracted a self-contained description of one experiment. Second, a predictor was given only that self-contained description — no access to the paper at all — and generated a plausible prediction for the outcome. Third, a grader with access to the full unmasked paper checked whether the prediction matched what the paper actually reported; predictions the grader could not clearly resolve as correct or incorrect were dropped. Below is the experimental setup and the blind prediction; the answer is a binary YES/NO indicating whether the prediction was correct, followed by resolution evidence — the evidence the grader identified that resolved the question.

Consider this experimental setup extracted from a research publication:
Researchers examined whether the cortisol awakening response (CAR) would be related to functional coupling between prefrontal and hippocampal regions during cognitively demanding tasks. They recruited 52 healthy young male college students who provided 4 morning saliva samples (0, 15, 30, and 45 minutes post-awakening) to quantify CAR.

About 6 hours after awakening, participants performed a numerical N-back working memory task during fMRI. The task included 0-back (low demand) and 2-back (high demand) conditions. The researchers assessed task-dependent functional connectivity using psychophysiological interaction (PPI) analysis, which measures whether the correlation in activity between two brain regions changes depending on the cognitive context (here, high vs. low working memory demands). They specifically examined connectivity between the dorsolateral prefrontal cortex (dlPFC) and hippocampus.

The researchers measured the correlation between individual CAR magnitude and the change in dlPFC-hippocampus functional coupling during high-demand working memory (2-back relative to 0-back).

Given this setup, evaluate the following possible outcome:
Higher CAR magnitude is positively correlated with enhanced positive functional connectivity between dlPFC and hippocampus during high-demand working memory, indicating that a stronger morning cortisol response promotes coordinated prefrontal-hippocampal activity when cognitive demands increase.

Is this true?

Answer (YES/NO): YES